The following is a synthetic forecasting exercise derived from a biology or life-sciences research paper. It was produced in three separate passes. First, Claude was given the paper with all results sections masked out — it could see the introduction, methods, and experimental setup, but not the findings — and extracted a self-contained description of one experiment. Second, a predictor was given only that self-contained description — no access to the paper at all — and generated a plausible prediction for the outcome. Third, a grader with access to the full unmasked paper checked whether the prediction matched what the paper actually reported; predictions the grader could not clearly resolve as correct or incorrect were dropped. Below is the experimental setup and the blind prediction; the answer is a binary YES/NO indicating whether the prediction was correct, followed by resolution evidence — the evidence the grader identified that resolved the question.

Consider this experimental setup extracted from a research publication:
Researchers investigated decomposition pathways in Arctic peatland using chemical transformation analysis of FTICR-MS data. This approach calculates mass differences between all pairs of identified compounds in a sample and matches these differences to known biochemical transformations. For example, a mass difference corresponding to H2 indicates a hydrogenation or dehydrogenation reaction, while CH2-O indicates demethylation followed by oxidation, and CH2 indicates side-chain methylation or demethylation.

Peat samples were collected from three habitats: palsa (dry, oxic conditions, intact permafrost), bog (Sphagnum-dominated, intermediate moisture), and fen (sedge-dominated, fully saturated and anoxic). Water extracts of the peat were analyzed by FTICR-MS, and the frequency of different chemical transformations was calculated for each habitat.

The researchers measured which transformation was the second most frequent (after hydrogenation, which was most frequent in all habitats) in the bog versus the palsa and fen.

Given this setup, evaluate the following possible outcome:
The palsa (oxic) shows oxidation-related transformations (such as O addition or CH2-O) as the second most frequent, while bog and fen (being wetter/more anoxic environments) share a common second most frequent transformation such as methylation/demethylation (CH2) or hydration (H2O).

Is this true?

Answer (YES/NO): NO